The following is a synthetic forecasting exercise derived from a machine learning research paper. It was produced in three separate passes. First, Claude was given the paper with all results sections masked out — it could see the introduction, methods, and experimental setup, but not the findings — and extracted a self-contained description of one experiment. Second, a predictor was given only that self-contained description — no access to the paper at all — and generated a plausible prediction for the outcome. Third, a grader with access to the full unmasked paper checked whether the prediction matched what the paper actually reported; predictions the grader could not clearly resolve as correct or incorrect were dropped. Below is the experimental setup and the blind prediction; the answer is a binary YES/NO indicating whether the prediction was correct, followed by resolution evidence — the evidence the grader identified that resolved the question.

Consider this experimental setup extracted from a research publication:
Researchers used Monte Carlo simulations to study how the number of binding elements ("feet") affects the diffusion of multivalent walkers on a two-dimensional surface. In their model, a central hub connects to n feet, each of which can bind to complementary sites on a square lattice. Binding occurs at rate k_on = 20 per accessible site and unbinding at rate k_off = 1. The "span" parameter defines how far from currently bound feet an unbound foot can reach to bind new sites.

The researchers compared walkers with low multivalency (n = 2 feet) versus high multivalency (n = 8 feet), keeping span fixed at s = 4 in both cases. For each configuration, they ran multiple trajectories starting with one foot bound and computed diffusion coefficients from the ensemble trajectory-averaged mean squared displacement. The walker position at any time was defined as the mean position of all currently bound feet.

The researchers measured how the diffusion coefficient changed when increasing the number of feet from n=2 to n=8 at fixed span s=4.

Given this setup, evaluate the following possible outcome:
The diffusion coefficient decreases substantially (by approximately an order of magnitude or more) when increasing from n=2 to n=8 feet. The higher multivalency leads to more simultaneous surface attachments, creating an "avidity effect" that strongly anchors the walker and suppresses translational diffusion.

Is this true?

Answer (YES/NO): YES